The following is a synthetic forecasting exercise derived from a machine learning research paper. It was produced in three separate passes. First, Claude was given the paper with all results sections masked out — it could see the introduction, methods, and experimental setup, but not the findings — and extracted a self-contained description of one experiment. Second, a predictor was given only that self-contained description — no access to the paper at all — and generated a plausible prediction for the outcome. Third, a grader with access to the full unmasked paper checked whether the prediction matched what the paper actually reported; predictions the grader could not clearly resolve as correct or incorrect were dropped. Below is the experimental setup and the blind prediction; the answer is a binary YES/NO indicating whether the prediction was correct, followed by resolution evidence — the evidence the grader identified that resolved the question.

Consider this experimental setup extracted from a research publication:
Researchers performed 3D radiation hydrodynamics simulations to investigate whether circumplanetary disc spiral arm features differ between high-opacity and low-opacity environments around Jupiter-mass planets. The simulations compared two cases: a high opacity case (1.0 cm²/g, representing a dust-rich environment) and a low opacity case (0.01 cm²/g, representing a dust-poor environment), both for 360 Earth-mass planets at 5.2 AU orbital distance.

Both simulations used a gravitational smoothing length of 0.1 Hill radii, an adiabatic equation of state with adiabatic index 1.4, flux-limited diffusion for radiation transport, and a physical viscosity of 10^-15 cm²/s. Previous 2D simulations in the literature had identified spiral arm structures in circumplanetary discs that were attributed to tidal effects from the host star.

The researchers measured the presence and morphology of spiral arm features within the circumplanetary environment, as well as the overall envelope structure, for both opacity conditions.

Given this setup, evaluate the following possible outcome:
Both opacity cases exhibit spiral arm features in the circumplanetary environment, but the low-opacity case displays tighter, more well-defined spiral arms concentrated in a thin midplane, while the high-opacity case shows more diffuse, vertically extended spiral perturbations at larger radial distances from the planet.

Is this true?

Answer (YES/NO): NO